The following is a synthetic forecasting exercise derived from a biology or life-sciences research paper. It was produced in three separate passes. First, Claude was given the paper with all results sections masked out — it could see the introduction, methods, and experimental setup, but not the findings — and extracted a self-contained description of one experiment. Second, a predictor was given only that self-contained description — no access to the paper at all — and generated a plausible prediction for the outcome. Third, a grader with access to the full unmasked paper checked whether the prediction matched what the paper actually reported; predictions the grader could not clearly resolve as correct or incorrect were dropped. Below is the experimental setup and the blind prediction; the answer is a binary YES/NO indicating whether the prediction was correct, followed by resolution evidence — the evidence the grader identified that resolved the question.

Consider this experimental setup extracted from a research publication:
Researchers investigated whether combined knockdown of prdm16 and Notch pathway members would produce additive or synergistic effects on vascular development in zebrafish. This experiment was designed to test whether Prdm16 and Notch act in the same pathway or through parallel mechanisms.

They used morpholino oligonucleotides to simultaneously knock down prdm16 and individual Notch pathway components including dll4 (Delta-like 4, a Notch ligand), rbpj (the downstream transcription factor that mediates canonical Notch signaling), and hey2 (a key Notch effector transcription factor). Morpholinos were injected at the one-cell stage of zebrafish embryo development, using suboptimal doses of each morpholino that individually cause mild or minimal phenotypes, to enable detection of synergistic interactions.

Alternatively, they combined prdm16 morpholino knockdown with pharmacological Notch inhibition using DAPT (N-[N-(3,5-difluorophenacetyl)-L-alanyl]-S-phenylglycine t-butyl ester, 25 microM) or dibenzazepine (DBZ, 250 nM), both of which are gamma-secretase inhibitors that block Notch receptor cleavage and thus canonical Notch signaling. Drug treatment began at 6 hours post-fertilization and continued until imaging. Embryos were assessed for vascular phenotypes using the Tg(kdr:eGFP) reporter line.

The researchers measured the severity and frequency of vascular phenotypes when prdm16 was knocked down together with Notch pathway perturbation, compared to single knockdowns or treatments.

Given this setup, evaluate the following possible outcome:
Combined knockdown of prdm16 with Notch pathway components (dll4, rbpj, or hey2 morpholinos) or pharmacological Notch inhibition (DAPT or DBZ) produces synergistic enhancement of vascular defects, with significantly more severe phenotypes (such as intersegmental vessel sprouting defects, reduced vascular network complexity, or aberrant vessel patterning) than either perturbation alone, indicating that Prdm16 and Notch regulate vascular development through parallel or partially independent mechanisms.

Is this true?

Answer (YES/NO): NO